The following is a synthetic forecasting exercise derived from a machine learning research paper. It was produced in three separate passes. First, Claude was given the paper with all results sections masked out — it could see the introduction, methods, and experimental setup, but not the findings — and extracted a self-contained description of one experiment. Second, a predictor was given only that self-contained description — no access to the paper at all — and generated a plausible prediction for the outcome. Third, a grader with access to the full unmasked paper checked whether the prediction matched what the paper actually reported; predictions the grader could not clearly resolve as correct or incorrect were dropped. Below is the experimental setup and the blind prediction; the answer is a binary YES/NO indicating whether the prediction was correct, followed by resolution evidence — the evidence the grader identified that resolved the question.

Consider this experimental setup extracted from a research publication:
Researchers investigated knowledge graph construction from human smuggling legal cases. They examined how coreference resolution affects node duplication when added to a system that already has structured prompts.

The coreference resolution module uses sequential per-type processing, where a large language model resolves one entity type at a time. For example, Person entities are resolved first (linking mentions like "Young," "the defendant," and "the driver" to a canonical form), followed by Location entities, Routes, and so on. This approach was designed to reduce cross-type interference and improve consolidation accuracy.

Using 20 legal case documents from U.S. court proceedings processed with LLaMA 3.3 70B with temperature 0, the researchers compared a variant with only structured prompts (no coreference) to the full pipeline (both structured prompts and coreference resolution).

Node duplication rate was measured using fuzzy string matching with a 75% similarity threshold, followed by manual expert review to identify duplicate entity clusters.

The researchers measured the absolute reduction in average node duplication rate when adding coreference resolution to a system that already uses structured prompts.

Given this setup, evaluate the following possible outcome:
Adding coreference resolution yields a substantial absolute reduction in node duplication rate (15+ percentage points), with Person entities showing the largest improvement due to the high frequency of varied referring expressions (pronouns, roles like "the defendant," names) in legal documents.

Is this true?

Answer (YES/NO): NO